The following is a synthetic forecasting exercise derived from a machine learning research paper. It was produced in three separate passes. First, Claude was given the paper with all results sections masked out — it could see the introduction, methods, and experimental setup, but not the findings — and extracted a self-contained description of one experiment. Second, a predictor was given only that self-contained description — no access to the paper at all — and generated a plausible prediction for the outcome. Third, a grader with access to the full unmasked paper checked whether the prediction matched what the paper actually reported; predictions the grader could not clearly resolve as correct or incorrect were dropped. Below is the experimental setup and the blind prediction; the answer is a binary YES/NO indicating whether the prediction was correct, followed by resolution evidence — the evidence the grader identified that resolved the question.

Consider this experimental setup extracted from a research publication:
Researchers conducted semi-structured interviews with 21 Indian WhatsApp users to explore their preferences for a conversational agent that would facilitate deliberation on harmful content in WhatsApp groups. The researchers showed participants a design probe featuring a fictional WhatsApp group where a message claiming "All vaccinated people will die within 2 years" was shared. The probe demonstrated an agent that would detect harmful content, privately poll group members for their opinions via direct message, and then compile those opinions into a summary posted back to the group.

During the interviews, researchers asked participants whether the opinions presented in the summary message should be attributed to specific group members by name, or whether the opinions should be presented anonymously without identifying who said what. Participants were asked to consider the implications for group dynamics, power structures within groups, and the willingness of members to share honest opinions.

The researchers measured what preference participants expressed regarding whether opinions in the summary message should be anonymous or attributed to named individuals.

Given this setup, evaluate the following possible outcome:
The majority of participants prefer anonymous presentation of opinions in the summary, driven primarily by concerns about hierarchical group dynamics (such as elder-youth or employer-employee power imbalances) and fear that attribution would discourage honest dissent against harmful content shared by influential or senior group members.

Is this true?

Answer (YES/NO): YES